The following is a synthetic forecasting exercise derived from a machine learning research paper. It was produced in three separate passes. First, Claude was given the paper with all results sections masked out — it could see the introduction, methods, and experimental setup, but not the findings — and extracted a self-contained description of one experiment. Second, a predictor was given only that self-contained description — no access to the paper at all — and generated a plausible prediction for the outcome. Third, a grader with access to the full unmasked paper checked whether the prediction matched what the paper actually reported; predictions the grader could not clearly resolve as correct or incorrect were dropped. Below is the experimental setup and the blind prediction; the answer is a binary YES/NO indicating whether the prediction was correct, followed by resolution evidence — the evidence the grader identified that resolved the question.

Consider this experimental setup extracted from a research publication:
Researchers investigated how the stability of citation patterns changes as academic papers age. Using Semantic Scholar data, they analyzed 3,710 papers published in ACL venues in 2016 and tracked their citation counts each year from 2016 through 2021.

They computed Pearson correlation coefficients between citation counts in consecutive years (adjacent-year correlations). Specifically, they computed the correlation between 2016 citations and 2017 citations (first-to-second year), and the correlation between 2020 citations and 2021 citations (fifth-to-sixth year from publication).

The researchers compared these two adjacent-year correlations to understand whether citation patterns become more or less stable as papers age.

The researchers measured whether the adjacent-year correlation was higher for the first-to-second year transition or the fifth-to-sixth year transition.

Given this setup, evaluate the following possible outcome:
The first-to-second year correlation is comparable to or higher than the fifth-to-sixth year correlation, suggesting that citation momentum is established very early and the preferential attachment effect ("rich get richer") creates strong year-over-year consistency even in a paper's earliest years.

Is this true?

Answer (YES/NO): NO